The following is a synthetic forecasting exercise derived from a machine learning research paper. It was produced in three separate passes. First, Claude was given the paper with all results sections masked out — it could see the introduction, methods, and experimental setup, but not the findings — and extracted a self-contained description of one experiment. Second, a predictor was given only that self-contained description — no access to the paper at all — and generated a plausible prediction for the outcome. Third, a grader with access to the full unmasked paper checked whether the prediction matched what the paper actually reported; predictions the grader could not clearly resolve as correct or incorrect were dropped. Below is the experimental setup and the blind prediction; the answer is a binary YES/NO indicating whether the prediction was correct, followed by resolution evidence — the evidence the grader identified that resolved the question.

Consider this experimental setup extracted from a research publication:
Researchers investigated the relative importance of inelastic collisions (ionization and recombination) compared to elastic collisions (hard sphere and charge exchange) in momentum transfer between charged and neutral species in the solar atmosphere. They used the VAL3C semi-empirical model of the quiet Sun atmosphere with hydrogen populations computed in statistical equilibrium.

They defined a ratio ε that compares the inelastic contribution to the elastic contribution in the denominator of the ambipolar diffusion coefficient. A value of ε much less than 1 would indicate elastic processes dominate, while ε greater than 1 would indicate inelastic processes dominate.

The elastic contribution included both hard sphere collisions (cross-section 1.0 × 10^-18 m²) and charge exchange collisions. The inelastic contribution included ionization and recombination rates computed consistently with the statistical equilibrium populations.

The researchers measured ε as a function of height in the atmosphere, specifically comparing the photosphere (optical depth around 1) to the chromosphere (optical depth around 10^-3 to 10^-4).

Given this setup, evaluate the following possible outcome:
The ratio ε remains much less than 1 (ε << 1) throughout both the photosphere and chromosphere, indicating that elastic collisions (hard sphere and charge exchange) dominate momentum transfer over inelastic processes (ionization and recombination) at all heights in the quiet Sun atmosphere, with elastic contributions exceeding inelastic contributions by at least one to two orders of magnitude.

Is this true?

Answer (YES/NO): NO